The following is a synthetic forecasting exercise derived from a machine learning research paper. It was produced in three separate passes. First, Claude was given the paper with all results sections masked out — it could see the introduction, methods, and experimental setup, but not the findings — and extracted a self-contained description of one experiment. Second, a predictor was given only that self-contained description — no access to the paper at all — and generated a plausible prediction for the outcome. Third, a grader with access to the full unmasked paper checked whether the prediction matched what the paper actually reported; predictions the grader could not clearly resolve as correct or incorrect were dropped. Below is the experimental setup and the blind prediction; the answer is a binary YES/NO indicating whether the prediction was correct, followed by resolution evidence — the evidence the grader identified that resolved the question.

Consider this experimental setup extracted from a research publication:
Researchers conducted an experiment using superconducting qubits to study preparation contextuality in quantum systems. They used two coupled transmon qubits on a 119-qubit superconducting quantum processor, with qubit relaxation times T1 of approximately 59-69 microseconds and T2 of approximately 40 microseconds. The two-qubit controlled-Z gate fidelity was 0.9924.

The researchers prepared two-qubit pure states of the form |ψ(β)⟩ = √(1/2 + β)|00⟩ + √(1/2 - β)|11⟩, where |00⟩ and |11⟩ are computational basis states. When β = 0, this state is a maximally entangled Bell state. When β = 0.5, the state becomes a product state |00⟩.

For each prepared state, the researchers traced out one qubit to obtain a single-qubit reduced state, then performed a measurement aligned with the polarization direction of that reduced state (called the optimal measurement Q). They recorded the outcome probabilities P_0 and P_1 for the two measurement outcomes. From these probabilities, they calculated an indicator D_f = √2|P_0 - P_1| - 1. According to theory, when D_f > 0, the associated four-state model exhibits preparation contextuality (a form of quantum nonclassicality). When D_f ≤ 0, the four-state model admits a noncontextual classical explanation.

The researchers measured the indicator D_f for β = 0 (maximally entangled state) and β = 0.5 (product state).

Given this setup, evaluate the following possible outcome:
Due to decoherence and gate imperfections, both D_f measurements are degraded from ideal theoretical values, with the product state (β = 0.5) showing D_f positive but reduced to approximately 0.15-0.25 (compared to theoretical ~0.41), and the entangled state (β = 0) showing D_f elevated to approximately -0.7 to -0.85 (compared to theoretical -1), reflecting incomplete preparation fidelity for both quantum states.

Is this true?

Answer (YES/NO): NO